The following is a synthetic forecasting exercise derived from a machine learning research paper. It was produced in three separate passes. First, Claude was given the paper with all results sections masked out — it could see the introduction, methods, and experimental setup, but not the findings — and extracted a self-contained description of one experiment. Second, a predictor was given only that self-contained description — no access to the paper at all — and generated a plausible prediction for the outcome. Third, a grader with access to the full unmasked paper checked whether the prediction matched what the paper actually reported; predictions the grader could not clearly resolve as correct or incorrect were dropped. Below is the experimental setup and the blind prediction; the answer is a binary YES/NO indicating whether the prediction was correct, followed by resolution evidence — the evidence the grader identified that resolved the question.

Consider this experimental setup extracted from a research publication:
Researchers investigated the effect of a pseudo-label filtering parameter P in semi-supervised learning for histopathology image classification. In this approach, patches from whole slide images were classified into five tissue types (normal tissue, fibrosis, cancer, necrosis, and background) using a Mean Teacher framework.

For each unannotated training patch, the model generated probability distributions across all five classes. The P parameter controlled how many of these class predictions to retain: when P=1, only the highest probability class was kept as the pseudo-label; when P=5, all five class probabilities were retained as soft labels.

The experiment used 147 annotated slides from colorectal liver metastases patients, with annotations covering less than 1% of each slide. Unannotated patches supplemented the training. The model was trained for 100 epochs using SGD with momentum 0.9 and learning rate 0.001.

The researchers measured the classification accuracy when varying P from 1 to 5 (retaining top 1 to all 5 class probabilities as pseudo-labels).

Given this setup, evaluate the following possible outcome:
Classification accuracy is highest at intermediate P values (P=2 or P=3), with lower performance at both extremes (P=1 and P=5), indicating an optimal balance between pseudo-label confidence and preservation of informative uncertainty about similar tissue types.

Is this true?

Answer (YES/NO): NO